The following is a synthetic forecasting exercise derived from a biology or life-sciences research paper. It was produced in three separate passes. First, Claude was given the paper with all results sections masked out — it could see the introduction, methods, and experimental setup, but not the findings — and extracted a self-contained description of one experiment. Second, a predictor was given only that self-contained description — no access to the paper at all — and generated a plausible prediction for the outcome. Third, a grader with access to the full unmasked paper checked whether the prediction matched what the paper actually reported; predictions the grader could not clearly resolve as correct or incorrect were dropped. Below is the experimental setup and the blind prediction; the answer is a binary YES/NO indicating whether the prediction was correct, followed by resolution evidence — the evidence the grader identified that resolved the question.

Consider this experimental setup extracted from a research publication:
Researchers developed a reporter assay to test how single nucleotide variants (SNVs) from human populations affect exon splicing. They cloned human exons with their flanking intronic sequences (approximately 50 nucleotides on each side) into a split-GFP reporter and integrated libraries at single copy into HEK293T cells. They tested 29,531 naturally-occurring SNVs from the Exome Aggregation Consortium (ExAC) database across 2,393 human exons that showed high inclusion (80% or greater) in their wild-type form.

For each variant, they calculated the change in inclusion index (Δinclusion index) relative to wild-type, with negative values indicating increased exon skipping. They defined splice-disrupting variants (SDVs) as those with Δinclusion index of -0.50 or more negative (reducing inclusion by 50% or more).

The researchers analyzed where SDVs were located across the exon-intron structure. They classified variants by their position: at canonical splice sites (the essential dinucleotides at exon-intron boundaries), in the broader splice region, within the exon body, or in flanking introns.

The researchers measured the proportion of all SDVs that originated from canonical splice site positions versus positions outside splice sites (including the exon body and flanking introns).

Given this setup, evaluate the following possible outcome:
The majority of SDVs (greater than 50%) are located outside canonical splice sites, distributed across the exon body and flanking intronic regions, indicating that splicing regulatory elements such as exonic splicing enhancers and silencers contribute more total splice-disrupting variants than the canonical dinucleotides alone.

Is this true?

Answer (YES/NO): YES